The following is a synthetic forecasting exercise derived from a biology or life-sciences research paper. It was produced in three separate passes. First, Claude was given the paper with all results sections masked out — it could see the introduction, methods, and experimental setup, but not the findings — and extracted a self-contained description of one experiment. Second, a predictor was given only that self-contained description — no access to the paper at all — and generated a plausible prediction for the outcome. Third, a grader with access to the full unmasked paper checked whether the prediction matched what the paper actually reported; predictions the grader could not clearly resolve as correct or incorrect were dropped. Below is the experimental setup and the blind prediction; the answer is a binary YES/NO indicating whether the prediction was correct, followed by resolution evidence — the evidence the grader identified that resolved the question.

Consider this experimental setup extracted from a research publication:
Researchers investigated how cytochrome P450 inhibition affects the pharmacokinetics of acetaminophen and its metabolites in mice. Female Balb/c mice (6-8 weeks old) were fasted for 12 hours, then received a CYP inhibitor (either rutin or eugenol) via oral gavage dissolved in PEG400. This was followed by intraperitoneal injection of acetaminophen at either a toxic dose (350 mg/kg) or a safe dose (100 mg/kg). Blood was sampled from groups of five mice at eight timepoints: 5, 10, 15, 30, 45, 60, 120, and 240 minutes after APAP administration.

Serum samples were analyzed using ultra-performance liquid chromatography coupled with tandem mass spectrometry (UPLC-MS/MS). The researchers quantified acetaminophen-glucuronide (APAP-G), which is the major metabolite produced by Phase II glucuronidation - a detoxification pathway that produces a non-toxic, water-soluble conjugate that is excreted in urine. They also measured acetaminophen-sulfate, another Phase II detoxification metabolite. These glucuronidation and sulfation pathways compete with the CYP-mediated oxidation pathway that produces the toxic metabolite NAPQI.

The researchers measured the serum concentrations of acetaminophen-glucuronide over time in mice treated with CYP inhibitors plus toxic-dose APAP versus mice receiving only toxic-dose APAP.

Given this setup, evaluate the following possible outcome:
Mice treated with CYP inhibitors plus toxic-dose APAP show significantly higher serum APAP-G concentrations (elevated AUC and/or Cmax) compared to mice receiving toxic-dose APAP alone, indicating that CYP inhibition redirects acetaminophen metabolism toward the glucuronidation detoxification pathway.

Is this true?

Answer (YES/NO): NO